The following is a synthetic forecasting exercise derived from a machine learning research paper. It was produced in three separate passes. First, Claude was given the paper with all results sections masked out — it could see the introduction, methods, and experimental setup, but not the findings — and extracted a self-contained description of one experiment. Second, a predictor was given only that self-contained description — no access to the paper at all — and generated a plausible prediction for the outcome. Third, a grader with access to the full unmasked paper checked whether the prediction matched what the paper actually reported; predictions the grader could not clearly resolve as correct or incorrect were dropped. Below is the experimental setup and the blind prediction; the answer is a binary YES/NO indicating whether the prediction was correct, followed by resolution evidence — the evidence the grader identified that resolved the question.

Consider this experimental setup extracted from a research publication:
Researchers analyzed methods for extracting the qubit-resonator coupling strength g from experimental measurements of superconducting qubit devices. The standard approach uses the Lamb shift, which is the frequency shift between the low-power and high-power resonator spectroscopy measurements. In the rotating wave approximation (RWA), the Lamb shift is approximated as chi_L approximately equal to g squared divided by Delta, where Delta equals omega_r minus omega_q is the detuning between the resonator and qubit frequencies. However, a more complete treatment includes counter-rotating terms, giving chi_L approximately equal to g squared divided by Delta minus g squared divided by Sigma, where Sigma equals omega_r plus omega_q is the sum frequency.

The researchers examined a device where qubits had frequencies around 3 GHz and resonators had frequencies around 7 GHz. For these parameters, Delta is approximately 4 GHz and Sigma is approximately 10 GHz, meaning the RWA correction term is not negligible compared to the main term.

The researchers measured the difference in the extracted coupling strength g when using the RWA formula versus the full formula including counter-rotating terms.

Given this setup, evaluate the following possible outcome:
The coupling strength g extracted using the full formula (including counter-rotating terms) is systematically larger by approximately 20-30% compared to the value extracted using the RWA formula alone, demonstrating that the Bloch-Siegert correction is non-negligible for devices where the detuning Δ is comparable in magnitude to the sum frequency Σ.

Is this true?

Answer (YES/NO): YES